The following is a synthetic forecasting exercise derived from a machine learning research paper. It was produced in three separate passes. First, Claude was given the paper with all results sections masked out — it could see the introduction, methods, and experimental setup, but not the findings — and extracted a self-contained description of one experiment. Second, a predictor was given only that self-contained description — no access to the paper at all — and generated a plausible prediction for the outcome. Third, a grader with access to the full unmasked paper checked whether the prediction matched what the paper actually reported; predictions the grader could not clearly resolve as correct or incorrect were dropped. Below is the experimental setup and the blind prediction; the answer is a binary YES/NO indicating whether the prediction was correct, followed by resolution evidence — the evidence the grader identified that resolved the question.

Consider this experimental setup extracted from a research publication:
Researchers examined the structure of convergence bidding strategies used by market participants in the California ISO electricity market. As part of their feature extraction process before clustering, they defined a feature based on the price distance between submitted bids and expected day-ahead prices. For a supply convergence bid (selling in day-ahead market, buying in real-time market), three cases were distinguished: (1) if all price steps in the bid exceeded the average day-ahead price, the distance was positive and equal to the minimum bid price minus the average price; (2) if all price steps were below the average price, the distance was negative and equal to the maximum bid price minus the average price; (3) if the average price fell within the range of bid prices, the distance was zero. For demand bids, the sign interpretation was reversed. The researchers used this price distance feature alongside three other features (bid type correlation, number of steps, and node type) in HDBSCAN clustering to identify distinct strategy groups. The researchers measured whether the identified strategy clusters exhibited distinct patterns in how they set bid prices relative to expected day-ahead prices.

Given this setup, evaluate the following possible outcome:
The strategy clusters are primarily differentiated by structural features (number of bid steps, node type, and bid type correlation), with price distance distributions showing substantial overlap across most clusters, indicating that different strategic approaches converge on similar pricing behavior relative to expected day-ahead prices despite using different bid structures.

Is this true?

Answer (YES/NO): NO